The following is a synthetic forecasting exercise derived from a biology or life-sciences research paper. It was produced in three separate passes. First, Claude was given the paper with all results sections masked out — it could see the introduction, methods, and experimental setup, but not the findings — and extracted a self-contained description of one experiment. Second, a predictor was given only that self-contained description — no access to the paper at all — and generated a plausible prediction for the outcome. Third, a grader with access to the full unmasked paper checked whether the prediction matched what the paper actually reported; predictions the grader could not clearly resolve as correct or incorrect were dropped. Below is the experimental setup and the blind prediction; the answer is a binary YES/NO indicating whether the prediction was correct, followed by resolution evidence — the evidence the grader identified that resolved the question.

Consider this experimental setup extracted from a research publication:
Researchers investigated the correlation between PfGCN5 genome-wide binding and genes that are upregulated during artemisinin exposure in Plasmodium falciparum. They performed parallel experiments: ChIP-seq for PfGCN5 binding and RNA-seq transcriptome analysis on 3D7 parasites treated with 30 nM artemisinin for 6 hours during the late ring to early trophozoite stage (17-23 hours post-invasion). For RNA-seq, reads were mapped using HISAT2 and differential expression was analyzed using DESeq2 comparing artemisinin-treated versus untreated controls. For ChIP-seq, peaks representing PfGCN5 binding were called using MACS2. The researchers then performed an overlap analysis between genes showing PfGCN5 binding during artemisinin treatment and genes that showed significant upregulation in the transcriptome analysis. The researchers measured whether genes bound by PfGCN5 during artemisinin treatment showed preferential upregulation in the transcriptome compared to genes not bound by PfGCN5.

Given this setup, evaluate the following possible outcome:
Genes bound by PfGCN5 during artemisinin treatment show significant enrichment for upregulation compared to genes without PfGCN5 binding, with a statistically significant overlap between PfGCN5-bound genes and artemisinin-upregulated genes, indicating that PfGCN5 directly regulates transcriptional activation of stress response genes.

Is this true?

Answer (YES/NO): YES